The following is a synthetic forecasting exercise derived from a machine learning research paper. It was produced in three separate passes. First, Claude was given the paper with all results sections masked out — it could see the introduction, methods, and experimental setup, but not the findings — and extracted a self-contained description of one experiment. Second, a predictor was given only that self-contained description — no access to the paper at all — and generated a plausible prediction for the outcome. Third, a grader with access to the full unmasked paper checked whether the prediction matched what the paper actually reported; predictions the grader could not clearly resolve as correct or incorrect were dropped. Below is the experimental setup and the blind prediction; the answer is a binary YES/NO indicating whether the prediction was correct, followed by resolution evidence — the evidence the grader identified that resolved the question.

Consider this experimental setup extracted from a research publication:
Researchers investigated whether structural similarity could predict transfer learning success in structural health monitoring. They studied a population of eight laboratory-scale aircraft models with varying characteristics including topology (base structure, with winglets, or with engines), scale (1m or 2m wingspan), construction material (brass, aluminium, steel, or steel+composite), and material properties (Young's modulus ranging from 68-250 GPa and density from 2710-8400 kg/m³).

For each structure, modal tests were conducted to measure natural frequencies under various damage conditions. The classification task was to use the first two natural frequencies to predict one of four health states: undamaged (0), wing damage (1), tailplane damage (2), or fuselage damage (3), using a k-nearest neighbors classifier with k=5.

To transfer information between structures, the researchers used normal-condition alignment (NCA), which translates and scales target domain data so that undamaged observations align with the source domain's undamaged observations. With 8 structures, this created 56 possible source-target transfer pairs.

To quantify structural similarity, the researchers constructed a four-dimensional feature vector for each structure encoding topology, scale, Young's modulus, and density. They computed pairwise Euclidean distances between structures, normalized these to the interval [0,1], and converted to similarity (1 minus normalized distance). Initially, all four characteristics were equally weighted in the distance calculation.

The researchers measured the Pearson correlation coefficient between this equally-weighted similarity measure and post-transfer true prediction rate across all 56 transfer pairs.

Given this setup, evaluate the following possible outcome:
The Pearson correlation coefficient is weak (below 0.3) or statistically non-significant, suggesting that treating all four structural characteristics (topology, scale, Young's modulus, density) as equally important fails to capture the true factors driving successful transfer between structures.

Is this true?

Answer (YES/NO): YES